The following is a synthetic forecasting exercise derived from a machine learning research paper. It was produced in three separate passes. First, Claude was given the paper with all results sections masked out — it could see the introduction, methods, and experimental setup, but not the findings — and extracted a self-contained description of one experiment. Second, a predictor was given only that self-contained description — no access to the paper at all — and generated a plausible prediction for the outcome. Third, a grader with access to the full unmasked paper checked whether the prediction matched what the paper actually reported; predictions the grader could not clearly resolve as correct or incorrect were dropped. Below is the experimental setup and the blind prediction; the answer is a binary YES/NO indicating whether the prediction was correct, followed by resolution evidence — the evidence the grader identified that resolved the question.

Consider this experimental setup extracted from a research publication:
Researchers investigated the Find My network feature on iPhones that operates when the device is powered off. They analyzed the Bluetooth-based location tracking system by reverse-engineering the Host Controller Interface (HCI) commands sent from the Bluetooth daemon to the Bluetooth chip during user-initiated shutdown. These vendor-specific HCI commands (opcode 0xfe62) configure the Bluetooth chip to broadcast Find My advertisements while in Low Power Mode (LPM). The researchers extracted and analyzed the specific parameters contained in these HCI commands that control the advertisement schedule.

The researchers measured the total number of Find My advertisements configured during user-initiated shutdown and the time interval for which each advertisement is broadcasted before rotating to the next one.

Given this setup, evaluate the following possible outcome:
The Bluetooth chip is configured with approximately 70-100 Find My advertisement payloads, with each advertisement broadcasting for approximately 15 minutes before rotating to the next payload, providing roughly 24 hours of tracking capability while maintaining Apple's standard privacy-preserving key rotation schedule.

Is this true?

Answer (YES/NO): YES